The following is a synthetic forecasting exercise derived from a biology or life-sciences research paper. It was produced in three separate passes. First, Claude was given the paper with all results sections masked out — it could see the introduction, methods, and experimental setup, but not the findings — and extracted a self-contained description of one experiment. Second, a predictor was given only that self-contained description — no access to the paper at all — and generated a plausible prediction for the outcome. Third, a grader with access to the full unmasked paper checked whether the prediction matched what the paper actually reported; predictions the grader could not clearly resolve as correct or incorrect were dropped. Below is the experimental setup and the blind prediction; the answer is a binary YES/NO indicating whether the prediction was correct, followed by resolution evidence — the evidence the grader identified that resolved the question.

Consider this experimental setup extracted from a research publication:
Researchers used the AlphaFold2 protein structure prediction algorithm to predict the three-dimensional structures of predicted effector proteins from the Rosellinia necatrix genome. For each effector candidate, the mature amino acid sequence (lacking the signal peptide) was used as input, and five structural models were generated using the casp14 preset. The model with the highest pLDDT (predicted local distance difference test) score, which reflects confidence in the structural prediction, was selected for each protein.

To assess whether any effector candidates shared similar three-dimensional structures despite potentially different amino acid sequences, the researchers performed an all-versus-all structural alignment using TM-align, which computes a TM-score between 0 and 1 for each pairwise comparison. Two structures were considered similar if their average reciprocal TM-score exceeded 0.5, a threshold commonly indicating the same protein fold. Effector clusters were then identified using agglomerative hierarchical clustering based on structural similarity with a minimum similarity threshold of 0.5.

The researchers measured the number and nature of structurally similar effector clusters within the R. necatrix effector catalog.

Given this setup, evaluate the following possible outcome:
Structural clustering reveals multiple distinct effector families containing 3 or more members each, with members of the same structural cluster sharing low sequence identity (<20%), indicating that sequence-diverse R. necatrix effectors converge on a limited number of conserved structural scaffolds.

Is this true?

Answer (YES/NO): NO